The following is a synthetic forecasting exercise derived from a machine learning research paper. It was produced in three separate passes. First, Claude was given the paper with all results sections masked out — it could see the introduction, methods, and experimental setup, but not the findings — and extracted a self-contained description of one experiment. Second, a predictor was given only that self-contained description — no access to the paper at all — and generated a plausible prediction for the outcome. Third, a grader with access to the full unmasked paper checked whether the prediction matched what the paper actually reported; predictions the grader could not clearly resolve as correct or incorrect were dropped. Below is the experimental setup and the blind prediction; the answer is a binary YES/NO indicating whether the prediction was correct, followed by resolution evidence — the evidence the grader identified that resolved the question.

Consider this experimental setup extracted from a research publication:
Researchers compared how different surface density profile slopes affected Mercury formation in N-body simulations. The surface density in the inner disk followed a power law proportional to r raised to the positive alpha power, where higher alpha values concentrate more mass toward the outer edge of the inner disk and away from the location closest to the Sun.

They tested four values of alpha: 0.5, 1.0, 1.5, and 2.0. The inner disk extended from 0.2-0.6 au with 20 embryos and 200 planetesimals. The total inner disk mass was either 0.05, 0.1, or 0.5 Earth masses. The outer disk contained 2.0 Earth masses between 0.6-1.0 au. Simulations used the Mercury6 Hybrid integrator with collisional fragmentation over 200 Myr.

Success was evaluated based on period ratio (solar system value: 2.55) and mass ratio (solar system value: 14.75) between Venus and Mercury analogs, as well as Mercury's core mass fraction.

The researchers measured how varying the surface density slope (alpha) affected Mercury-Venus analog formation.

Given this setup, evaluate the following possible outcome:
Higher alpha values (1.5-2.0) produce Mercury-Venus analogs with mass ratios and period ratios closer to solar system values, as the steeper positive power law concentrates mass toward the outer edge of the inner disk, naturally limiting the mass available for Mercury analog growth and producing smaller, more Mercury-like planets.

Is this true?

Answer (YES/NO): NO